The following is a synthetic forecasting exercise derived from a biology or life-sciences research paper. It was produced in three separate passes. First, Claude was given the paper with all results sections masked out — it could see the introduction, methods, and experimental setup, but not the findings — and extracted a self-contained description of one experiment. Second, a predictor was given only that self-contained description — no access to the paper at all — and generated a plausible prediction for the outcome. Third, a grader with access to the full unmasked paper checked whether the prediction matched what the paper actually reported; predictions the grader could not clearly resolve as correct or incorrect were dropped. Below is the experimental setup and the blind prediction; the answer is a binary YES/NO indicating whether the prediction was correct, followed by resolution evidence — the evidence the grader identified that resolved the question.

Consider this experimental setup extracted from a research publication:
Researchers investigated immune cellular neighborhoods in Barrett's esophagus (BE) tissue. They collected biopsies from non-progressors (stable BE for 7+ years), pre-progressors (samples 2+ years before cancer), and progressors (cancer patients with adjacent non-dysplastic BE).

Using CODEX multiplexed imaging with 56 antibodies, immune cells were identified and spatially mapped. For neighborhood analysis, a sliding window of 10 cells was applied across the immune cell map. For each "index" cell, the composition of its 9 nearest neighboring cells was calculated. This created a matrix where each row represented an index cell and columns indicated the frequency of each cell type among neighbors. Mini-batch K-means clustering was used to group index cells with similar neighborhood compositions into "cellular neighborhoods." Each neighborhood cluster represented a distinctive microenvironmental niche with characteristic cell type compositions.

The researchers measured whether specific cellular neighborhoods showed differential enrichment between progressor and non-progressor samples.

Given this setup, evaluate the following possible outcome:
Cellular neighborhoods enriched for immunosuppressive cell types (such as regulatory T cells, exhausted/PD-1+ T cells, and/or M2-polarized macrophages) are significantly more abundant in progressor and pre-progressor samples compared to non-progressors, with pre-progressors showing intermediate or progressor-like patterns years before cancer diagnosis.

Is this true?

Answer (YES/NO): NO